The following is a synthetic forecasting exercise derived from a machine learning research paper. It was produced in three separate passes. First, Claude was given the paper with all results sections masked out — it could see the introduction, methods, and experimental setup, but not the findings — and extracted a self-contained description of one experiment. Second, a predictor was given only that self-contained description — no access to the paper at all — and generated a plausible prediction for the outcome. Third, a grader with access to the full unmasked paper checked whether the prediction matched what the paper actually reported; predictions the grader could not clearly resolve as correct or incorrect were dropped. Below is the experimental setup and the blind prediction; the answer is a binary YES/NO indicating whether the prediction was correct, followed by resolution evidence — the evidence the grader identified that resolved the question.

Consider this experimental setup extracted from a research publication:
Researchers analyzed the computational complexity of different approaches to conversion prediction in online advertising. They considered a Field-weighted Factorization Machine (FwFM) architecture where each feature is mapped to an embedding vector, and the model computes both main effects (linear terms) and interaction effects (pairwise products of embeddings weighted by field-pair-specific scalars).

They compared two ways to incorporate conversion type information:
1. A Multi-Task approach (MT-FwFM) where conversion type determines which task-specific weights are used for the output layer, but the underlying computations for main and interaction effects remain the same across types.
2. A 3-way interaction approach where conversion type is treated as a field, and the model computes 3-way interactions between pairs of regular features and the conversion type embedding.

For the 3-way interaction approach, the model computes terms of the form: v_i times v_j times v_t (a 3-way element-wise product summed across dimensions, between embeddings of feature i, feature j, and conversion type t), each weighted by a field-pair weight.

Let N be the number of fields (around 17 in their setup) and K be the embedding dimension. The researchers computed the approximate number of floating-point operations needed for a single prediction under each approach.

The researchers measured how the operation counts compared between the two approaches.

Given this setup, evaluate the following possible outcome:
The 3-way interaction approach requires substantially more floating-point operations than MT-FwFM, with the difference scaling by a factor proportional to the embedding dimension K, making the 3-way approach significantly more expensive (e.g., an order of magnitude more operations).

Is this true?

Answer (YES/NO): NO